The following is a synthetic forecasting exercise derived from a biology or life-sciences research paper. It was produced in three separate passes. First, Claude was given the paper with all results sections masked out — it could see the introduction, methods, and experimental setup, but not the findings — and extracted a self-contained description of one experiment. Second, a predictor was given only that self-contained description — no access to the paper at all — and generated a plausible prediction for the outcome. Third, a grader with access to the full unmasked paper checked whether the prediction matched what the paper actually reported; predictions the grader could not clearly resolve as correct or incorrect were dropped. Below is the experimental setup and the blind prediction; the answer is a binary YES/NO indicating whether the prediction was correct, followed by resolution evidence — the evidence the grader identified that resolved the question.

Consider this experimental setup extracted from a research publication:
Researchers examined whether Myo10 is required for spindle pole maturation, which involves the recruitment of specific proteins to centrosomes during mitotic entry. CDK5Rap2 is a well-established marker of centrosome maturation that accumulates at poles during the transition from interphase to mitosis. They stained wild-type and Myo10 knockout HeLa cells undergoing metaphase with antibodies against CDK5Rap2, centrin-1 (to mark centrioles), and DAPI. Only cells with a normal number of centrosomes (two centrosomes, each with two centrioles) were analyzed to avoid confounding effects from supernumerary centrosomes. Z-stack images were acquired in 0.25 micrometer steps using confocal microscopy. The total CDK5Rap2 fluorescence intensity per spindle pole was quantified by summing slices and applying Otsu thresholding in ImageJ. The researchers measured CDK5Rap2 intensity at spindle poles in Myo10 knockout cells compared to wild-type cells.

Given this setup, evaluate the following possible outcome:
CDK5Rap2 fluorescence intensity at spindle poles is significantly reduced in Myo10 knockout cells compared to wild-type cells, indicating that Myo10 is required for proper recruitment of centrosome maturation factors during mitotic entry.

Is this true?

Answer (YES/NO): NO